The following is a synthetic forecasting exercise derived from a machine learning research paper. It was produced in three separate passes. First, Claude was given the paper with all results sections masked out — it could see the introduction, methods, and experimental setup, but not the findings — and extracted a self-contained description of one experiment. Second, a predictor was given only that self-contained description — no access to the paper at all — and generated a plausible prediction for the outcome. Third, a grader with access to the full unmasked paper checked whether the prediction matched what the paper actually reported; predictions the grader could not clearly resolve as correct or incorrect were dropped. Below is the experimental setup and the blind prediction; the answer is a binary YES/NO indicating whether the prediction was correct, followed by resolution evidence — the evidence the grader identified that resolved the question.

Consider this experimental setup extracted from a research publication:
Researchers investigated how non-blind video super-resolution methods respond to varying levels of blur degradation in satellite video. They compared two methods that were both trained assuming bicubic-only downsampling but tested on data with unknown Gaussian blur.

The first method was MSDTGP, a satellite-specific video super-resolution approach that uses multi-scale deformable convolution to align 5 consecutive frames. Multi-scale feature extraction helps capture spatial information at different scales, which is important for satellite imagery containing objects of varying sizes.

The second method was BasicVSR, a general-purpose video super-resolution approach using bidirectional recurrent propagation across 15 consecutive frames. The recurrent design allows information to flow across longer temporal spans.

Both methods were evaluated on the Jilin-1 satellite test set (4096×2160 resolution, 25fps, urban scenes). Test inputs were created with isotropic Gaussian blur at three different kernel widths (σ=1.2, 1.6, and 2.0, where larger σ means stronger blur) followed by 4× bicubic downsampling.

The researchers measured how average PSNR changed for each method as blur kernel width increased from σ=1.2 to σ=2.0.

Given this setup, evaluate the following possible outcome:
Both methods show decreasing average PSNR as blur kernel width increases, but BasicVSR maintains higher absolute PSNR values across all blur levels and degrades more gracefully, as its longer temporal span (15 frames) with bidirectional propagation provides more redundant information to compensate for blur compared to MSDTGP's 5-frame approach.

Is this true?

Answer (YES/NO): NO